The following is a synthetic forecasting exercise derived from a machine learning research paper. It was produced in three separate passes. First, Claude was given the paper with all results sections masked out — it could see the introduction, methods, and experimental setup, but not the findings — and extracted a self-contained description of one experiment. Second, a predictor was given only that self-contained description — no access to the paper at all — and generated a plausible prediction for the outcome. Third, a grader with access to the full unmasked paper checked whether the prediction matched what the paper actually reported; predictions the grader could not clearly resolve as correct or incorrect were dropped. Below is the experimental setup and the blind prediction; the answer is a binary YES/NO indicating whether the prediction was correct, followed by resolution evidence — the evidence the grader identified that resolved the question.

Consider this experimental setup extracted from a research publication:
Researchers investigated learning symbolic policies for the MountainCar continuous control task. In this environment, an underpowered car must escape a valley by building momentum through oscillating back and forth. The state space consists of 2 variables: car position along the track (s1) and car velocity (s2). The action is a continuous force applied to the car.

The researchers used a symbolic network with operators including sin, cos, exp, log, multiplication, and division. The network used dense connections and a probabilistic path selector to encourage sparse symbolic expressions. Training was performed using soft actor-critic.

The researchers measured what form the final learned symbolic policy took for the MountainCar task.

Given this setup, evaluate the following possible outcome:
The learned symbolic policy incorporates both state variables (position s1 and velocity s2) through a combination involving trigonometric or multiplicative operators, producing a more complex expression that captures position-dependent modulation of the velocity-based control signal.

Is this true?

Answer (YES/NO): NO